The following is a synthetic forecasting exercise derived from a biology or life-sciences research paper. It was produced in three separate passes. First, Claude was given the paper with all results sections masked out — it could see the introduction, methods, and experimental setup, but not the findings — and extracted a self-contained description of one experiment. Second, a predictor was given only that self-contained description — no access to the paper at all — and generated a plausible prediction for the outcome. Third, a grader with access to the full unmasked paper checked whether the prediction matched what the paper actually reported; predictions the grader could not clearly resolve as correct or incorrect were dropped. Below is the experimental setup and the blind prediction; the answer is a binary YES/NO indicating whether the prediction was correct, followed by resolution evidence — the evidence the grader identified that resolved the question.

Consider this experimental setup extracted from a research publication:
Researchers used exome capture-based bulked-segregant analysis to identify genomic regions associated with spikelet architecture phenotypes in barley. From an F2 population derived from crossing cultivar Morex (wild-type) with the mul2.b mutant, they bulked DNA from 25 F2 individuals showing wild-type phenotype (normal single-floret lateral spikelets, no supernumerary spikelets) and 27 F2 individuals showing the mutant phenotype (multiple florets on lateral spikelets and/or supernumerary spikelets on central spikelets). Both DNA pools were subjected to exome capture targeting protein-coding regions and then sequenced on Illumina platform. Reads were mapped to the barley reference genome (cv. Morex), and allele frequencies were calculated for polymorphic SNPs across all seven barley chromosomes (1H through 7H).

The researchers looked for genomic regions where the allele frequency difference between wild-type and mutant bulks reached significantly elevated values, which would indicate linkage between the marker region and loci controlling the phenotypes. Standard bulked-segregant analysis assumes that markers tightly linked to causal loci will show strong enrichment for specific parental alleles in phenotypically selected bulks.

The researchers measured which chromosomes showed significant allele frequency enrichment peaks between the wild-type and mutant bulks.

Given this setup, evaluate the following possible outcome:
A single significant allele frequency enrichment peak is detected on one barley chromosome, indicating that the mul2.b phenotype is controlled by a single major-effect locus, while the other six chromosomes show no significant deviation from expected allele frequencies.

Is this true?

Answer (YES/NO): NO